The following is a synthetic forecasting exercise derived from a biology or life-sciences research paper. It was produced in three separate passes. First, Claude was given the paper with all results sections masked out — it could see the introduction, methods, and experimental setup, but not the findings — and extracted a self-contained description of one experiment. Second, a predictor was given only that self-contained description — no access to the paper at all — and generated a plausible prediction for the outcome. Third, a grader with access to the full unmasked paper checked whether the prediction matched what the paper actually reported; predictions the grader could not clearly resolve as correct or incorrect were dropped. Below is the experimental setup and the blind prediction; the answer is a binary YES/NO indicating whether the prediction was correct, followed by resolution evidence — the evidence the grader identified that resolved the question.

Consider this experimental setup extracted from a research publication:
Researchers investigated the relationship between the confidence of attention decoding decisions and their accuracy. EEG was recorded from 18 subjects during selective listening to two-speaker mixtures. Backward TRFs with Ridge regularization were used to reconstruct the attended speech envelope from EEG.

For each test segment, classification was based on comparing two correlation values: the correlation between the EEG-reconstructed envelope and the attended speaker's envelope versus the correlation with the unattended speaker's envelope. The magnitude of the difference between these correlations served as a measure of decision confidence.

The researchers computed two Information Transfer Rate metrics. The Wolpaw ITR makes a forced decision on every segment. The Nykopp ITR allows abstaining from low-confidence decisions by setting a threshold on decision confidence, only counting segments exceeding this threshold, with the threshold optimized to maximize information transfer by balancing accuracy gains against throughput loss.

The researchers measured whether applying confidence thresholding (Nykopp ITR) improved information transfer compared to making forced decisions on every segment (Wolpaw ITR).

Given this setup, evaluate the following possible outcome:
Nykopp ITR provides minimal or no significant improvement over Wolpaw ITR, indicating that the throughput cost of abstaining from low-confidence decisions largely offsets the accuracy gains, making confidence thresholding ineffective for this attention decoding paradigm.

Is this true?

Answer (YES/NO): NO